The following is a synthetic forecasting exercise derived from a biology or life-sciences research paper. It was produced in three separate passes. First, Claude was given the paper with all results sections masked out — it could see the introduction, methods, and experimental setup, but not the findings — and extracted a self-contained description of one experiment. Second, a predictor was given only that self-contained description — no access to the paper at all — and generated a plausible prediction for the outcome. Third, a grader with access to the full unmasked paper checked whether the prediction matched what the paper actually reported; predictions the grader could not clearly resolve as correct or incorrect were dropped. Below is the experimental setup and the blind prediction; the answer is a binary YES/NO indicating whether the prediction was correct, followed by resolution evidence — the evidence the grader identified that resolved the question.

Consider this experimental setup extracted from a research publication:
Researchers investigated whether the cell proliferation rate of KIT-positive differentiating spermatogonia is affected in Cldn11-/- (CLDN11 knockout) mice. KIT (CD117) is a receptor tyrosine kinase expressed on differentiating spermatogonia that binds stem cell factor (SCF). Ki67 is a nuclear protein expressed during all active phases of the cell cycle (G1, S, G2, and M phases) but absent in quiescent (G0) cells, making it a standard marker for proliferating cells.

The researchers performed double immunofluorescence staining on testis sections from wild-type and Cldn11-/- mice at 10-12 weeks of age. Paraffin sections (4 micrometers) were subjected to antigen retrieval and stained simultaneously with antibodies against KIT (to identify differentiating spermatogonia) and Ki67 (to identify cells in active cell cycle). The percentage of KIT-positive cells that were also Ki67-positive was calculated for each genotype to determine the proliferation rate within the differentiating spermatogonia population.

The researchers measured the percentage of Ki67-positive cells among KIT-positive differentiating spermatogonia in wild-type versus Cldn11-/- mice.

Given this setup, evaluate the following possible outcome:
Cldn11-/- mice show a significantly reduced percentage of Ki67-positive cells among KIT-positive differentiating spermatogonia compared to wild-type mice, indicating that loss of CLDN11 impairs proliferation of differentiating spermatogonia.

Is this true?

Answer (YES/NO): NO